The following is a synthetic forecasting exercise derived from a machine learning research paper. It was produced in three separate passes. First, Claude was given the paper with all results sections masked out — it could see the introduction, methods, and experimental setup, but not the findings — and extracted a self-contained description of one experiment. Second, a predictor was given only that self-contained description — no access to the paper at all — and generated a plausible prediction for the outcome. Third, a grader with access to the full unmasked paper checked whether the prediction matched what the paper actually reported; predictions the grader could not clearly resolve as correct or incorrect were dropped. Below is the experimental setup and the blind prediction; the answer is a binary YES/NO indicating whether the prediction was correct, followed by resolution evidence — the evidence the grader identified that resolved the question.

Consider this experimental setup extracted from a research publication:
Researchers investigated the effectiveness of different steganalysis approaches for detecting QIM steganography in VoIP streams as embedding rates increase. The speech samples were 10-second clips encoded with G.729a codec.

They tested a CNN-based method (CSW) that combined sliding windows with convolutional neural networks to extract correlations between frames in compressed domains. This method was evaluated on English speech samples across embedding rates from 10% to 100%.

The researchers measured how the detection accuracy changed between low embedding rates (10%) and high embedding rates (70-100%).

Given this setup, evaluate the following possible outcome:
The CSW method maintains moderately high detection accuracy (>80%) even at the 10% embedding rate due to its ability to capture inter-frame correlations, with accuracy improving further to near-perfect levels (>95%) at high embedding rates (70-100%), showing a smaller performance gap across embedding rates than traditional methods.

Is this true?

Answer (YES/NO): YES